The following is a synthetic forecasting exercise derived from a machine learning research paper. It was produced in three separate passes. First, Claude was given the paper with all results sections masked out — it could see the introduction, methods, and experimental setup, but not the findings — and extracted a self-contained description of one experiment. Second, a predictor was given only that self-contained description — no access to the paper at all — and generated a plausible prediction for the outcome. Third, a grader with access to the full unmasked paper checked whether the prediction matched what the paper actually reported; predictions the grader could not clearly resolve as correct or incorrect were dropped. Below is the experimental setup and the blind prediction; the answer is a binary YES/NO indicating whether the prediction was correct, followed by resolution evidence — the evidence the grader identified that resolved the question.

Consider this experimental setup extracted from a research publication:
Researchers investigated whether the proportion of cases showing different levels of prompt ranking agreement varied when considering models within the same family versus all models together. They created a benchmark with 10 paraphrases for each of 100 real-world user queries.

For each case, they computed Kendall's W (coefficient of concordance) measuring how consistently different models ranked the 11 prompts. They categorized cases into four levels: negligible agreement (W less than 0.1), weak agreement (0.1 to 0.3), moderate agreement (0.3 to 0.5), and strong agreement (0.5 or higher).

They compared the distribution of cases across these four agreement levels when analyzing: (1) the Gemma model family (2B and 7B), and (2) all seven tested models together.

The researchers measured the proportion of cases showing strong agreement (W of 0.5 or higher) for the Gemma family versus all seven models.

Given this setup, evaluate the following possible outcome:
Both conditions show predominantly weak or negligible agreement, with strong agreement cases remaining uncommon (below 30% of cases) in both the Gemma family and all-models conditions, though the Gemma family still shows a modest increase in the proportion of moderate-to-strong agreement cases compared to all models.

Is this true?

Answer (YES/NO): NO